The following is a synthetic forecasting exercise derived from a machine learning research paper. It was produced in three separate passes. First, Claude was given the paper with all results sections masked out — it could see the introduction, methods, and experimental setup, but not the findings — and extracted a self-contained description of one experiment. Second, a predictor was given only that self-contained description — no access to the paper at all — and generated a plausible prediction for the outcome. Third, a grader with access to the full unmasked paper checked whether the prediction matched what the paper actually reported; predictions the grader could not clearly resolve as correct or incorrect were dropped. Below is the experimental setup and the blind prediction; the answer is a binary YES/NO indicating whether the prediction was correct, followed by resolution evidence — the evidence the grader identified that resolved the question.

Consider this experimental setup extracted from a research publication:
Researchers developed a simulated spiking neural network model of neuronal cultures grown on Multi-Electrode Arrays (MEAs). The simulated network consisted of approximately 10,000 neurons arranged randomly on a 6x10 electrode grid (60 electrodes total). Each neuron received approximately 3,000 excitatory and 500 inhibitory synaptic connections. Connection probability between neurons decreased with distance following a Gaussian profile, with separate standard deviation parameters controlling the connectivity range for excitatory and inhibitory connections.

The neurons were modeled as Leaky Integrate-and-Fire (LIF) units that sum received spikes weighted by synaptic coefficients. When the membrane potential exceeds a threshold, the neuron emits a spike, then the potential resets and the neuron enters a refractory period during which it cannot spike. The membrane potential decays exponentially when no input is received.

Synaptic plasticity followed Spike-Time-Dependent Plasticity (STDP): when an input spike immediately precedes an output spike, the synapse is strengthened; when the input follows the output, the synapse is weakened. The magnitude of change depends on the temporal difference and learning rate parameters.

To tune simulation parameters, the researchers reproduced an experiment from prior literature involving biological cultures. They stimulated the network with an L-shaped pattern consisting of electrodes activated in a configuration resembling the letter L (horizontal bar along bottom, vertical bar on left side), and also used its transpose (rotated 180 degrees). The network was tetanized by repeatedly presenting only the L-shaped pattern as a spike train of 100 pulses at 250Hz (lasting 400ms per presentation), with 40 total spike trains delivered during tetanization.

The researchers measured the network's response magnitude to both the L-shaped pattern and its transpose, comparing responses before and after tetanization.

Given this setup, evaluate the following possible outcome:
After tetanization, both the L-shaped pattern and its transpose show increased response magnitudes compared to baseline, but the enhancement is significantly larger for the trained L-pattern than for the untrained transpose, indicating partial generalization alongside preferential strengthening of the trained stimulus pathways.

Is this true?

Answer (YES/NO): NO